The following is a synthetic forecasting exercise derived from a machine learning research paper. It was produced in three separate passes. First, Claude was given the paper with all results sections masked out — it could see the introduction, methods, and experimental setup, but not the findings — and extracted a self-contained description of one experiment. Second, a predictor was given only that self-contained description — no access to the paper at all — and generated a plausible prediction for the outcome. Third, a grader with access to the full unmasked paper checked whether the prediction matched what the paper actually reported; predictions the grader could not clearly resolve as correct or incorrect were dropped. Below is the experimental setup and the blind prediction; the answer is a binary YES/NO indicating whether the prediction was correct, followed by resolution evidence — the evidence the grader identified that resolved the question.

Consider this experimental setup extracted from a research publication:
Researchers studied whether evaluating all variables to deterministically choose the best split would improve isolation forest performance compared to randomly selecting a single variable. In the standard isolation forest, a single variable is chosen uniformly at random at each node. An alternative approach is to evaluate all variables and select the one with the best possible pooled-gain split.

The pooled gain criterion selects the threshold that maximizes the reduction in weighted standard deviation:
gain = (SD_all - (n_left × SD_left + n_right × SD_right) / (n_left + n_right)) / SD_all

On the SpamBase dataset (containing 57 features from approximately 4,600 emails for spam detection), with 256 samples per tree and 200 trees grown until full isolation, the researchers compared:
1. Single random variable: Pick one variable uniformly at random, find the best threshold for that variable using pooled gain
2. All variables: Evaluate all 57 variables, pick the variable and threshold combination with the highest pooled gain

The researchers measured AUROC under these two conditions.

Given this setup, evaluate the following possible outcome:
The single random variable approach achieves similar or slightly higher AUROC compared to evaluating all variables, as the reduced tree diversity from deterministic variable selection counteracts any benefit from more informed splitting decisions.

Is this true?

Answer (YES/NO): NO